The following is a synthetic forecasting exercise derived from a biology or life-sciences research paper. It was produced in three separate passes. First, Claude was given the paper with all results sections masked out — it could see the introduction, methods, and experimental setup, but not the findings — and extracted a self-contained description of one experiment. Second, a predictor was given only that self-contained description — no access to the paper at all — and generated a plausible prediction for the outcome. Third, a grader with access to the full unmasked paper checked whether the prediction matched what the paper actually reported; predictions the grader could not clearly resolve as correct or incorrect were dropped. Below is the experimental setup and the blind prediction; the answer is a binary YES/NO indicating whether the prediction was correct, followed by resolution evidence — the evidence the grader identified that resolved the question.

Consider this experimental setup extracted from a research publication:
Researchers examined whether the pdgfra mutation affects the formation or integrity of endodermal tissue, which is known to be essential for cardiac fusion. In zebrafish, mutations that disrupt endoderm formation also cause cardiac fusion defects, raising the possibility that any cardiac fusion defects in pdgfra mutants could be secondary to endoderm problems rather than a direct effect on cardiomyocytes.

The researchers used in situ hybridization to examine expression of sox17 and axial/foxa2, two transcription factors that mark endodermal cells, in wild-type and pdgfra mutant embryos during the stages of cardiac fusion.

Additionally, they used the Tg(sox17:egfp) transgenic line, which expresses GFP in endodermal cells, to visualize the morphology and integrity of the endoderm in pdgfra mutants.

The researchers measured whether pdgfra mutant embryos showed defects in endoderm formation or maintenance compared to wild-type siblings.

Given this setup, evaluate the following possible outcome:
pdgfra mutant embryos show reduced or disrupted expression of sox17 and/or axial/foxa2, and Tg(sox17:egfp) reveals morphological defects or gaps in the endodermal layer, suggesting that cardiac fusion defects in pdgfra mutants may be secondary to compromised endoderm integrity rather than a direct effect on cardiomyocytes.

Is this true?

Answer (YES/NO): NO